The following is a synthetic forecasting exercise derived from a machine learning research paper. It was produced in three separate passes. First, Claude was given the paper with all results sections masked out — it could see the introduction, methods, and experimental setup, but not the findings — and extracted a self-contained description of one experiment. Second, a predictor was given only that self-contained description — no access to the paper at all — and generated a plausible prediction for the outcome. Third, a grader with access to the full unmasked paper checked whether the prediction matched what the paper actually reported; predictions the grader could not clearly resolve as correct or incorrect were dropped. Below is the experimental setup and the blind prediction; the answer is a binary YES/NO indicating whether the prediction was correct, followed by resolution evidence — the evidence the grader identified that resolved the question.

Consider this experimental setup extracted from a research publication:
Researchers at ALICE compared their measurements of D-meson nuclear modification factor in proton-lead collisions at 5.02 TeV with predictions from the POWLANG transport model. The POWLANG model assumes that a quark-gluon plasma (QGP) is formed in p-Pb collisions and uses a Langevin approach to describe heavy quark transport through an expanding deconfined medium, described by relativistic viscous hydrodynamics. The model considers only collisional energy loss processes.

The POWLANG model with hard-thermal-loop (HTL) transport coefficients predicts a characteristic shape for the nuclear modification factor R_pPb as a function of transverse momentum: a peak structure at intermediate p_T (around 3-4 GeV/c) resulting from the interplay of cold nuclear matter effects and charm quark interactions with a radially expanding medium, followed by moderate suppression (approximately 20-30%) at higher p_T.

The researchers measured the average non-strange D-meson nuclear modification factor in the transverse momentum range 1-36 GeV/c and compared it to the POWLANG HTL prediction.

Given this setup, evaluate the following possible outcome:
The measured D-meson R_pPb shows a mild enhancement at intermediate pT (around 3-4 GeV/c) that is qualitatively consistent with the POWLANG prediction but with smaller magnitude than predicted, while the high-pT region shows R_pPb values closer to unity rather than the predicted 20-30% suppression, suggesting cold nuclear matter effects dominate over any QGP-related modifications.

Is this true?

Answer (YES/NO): NO